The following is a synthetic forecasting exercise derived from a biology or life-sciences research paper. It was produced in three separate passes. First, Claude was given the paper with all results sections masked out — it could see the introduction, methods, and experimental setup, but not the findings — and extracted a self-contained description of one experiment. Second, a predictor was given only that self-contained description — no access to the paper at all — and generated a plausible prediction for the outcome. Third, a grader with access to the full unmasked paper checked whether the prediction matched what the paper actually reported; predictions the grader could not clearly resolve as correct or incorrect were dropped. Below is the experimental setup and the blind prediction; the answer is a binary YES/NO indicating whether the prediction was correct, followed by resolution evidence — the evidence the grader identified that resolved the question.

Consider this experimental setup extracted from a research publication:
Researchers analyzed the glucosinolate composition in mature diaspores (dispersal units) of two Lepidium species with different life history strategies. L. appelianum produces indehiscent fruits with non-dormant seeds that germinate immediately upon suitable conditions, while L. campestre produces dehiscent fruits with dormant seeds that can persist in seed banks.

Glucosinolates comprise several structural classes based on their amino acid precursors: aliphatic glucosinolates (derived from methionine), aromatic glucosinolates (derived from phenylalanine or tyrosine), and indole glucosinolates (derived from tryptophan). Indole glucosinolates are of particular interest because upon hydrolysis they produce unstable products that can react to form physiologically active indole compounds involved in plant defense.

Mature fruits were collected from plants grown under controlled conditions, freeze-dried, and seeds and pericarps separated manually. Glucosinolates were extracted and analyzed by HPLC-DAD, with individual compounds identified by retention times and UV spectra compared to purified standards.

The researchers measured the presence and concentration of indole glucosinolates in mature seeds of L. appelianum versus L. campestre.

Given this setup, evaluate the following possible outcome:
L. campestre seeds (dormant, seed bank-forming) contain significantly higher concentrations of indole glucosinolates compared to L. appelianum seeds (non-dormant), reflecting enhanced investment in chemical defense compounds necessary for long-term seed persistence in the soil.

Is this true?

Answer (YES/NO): NO